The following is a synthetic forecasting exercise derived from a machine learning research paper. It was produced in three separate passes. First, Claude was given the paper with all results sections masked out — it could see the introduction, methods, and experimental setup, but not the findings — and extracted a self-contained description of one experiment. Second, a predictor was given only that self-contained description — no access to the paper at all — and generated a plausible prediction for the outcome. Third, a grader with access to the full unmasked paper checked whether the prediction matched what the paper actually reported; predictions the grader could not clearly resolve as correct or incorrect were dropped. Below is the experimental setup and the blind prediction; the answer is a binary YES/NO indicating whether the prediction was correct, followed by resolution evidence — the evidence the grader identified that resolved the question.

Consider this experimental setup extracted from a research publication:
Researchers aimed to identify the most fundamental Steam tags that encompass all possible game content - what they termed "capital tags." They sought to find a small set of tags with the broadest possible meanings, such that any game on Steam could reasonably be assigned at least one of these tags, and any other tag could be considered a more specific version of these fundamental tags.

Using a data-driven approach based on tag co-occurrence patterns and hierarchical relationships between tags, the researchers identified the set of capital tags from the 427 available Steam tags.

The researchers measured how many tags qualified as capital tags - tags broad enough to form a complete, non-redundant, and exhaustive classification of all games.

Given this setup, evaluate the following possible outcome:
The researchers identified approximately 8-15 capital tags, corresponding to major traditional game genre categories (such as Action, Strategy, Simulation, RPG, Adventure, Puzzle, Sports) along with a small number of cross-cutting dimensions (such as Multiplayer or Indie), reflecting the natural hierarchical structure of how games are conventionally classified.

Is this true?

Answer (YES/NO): NO